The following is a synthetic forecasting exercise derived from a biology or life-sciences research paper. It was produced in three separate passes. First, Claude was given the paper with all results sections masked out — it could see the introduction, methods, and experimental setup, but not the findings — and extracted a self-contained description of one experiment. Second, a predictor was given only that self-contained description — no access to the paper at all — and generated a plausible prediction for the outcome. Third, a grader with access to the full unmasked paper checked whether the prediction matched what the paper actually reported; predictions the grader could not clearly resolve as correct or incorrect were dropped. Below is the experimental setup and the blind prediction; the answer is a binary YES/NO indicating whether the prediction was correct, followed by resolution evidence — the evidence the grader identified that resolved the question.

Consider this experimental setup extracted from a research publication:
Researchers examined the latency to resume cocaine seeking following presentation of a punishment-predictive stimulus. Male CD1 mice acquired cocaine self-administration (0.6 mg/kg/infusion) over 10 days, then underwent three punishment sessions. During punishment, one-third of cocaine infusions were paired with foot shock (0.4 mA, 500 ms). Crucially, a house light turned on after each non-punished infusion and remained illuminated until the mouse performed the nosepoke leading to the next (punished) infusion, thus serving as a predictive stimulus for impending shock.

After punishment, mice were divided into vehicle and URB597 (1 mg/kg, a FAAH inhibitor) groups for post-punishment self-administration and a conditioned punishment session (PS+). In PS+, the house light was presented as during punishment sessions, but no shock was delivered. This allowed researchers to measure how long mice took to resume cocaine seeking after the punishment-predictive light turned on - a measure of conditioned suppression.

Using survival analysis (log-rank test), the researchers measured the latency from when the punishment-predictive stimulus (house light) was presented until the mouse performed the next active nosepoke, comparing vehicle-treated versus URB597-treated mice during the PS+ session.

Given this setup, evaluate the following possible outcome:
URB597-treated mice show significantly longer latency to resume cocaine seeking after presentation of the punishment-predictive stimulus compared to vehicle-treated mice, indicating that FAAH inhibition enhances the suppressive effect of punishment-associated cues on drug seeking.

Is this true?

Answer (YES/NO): YES